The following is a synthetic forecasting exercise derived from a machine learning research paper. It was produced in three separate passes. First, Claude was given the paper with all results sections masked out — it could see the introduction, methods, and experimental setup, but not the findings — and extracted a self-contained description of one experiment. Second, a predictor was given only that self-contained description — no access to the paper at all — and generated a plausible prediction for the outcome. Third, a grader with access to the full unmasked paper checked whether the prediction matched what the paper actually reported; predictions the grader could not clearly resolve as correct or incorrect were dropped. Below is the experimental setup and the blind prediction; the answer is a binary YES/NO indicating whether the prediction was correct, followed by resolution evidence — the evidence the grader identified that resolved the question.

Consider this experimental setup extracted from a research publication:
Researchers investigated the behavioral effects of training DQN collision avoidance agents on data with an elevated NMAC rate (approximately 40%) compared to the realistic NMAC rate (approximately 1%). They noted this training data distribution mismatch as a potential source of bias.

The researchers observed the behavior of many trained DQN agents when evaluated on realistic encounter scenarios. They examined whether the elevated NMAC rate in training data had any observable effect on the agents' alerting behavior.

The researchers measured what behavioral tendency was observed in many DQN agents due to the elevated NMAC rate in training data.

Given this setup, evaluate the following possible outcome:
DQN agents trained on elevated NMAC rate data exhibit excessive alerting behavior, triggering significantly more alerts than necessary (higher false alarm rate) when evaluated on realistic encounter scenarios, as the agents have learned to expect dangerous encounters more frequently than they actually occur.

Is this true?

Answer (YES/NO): YES